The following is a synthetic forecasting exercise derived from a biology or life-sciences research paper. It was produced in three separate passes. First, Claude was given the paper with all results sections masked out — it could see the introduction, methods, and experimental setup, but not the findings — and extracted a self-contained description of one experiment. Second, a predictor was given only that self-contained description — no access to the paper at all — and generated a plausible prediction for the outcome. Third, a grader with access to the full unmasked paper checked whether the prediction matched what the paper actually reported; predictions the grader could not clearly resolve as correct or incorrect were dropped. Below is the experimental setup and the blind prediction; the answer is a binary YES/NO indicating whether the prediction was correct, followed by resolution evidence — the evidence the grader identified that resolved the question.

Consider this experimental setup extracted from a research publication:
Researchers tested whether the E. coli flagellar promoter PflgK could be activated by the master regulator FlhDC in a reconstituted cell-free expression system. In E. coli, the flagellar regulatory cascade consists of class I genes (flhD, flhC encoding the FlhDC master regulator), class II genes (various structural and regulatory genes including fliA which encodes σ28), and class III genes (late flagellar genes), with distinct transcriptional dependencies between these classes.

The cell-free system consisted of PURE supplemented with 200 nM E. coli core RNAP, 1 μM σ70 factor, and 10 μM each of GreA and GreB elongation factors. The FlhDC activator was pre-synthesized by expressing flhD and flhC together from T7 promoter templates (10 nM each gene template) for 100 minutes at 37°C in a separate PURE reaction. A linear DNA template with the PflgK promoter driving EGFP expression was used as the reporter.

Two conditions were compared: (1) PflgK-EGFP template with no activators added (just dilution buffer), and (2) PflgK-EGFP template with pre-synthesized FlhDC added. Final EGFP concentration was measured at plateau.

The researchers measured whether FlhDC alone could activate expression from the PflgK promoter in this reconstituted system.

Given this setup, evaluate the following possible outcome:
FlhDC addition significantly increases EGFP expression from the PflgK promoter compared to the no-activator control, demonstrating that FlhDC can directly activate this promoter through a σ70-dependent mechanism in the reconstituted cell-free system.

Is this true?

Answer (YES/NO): YES